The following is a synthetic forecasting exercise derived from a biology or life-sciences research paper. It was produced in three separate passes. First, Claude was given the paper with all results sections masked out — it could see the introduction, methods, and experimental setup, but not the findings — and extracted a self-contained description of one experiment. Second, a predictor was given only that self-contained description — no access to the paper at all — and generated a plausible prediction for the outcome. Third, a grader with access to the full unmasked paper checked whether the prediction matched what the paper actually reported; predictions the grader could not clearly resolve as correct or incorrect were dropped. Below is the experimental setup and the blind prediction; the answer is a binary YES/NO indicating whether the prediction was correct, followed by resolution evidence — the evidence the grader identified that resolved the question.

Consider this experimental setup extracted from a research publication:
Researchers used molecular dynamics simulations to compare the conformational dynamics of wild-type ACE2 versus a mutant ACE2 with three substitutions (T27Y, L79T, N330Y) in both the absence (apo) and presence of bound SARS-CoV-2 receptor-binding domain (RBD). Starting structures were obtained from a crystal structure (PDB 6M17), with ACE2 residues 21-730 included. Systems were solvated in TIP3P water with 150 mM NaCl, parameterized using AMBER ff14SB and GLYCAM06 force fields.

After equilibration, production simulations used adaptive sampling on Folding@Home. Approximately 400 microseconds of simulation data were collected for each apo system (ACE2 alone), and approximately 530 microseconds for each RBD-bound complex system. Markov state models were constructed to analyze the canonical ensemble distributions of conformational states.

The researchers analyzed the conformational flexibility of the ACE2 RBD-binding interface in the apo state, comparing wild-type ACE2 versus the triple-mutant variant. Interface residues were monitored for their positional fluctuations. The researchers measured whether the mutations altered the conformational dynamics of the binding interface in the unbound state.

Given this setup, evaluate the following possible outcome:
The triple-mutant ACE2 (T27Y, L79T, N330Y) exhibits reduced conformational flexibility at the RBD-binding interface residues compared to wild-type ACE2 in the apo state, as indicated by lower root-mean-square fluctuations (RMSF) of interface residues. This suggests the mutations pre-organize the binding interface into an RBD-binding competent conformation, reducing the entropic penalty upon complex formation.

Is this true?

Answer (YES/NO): NO